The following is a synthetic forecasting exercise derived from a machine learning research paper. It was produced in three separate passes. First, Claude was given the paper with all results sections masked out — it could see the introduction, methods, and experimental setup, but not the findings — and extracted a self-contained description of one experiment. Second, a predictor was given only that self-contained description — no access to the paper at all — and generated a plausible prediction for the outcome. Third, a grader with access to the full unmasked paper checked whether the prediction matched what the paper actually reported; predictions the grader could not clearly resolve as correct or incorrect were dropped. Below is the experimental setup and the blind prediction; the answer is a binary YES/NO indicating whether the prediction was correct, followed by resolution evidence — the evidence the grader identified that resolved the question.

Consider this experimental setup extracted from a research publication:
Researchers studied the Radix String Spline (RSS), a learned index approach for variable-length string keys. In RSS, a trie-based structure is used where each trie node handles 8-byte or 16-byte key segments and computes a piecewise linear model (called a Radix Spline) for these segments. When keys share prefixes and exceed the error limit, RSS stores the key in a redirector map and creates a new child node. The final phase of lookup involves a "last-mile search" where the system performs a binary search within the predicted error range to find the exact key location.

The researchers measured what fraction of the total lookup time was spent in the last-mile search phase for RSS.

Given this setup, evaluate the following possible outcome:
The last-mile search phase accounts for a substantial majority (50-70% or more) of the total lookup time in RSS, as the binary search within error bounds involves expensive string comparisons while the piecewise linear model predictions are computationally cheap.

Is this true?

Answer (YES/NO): YES